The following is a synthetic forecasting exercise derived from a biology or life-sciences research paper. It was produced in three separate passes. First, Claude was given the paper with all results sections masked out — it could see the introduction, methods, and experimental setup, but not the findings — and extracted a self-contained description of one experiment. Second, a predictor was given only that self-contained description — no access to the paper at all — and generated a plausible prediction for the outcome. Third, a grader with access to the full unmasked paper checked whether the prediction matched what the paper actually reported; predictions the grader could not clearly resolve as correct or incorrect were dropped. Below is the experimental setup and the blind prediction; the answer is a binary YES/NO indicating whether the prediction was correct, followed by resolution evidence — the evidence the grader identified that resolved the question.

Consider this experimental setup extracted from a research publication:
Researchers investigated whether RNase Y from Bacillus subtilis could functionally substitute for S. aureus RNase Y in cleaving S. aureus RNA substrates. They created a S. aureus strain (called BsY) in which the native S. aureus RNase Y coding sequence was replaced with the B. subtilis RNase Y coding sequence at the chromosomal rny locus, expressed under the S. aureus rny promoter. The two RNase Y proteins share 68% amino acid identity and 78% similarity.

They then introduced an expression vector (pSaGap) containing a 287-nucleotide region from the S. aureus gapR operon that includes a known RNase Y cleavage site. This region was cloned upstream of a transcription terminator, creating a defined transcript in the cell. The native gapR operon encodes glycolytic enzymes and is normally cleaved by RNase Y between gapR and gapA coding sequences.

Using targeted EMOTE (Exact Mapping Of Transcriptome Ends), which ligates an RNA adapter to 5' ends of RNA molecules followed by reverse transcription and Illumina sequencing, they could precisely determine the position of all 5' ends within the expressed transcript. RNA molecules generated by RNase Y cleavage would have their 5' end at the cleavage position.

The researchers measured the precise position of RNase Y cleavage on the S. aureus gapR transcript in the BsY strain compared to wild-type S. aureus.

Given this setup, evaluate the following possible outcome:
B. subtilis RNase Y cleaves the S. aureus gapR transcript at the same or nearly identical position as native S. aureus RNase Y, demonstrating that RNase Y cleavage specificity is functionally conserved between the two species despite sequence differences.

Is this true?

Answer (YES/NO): YES